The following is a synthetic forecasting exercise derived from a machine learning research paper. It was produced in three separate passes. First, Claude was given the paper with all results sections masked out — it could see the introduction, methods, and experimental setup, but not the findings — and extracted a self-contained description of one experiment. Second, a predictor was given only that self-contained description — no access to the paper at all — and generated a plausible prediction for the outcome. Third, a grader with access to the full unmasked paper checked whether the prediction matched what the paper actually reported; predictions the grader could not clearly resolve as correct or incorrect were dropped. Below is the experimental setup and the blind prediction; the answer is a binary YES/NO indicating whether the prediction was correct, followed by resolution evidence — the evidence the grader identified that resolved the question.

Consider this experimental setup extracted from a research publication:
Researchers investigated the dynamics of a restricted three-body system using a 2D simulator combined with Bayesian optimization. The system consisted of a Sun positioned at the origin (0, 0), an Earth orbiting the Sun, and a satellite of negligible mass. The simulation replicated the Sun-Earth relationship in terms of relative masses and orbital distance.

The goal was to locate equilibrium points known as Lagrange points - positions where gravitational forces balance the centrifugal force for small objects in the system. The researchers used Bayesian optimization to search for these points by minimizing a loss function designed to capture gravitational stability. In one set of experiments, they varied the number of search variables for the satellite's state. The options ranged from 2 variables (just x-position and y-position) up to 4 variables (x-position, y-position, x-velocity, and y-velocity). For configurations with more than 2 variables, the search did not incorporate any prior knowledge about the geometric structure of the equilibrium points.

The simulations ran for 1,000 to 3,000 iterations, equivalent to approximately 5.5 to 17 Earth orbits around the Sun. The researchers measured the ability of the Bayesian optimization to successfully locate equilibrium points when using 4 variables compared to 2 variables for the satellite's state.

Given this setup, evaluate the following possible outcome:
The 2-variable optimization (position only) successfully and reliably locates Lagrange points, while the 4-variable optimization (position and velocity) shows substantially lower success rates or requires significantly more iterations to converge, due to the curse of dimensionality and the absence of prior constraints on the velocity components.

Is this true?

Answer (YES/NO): YES